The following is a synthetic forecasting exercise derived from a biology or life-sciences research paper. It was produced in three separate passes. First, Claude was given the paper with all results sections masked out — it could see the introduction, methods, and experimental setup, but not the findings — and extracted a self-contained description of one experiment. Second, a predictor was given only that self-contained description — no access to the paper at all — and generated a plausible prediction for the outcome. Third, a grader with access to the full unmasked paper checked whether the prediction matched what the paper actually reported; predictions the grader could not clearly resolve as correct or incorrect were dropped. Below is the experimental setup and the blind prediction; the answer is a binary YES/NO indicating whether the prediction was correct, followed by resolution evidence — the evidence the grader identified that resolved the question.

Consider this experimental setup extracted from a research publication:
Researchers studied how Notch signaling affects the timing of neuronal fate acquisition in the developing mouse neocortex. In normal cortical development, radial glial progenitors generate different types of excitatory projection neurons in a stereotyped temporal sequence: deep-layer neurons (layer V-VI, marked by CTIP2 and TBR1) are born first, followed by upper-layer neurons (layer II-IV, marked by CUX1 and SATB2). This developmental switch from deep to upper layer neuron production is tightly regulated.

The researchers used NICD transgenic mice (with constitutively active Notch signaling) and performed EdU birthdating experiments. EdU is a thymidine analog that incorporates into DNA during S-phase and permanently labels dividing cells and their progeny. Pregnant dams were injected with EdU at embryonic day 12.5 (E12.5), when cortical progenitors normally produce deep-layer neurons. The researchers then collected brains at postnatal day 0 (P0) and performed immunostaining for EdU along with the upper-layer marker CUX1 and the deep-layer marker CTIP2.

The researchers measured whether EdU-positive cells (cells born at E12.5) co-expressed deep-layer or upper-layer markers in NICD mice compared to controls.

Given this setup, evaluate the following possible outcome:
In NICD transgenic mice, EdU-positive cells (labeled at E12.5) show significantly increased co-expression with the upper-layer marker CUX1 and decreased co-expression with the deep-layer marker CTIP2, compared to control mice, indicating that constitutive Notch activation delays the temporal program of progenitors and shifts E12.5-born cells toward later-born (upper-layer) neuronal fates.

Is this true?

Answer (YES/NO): YES